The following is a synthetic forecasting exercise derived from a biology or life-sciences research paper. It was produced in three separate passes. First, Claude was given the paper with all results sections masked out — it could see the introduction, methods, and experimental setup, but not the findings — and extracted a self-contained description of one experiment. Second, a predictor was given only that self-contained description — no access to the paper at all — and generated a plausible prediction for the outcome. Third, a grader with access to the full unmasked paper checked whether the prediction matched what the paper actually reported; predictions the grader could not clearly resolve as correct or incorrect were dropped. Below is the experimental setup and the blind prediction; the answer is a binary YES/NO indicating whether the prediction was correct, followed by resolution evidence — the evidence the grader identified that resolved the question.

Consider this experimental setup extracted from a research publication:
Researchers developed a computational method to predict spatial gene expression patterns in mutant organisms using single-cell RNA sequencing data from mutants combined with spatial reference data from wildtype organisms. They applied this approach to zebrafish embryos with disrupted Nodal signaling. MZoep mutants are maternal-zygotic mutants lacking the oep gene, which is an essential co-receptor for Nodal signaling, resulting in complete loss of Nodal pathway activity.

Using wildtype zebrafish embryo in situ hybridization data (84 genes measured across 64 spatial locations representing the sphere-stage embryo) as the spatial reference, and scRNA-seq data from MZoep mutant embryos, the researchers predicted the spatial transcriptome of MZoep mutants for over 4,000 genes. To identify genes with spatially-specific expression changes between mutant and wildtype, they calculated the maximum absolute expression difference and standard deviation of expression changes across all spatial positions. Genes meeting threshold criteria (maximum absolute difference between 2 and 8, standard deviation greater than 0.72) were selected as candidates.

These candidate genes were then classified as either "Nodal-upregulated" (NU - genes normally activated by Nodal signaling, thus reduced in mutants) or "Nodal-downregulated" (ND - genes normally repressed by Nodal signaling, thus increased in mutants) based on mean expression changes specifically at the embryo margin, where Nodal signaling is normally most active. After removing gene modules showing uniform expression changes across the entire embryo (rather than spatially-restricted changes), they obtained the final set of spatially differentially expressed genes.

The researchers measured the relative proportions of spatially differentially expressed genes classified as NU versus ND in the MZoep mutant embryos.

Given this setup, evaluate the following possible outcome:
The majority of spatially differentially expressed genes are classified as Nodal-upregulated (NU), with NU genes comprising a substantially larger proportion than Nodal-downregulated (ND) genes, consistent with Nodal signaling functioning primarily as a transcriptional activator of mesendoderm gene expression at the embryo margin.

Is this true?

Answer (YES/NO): YES